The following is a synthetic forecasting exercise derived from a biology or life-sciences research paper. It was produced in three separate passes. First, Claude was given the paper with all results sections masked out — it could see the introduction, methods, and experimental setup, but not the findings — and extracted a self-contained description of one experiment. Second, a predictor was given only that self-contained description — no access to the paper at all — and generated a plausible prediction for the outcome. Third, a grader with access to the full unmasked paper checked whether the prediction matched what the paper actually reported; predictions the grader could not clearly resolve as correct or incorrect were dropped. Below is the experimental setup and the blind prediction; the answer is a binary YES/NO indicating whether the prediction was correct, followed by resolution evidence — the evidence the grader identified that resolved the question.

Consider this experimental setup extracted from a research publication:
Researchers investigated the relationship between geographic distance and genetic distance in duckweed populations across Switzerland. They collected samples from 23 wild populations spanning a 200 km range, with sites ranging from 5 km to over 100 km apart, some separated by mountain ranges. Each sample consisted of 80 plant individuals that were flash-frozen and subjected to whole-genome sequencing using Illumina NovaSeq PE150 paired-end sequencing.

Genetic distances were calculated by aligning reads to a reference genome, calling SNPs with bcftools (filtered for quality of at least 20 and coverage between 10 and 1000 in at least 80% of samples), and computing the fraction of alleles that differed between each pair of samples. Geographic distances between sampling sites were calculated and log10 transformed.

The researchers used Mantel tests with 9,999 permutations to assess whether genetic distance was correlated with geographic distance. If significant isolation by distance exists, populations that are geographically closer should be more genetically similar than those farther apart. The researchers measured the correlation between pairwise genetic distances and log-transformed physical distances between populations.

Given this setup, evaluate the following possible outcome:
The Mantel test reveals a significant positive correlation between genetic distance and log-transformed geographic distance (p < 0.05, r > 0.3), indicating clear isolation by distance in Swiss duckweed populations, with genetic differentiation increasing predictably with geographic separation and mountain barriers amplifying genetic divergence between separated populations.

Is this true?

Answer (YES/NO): NO